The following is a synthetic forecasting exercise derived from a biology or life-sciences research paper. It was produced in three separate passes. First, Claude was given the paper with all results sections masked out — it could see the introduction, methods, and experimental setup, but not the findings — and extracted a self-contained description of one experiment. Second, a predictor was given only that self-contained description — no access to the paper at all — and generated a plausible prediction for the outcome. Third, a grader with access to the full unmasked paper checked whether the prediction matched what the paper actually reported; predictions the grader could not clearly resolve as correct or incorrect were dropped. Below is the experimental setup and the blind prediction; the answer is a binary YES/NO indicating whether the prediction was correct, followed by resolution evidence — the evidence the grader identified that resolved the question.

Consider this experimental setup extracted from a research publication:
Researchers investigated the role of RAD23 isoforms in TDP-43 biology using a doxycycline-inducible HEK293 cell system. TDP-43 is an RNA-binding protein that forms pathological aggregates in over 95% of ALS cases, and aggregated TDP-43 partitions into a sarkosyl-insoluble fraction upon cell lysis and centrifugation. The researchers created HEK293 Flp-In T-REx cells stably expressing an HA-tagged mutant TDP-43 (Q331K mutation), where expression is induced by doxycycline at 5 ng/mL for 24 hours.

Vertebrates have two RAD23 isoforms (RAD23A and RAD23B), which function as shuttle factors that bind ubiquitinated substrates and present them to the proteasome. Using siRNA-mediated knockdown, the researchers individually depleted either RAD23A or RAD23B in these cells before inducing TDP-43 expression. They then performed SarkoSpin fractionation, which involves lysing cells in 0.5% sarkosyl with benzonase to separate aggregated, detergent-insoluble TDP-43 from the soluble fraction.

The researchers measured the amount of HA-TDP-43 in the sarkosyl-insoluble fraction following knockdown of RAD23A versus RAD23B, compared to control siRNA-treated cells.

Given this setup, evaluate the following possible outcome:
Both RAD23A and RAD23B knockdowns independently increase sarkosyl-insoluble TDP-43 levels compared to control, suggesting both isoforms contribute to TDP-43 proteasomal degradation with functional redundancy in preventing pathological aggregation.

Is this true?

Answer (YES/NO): NO